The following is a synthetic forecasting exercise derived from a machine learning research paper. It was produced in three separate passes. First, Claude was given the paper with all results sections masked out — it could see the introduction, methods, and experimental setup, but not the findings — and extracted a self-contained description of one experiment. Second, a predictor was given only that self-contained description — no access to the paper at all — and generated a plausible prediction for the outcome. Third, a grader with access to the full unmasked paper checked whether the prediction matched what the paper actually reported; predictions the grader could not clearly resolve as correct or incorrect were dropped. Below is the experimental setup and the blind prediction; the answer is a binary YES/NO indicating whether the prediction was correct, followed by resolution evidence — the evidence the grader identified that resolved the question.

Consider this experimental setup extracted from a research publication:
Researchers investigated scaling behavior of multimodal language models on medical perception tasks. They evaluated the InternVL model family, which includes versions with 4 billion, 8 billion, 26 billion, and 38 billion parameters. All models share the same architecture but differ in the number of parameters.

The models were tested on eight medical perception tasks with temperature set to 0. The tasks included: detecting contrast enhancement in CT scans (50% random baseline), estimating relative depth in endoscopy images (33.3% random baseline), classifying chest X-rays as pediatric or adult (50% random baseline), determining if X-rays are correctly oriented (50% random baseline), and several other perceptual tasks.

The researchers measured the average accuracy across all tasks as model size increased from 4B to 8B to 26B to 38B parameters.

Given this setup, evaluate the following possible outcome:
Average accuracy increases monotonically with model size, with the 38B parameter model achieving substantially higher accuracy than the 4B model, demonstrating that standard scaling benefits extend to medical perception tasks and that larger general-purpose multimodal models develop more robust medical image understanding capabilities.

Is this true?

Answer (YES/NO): NO